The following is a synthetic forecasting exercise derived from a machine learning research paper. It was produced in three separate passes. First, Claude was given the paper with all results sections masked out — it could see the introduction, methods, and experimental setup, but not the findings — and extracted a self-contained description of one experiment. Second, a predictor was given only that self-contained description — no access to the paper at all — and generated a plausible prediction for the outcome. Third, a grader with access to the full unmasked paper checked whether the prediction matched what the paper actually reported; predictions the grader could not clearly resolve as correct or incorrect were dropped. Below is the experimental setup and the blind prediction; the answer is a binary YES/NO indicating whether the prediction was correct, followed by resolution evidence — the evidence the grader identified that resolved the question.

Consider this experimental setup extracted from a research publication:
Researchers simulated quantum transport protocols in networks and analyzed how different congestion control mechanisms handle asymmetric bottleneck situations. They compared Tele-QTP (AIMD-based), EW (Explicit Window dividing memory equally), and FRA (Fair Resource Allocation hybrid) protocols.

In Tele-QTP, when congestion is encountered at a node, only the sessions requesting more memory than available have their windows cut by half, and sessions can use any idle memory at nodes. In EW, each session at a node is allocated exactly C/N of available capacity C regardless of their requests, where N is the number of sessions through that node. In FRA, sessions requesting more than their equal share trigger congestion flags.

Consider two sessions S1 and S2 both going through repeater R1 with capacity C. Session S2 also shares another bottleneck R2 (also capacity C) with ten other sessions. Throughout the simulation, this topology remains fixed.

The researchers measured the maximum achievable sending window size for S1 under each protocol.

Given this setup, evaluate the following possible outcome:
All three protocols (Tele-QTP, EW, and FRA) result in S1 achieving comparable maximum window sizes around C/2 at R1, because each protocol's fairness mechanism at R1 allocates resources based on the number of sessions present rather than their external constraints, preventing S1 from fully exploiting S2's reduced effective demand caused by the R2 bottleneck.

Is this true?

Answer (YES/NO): NO